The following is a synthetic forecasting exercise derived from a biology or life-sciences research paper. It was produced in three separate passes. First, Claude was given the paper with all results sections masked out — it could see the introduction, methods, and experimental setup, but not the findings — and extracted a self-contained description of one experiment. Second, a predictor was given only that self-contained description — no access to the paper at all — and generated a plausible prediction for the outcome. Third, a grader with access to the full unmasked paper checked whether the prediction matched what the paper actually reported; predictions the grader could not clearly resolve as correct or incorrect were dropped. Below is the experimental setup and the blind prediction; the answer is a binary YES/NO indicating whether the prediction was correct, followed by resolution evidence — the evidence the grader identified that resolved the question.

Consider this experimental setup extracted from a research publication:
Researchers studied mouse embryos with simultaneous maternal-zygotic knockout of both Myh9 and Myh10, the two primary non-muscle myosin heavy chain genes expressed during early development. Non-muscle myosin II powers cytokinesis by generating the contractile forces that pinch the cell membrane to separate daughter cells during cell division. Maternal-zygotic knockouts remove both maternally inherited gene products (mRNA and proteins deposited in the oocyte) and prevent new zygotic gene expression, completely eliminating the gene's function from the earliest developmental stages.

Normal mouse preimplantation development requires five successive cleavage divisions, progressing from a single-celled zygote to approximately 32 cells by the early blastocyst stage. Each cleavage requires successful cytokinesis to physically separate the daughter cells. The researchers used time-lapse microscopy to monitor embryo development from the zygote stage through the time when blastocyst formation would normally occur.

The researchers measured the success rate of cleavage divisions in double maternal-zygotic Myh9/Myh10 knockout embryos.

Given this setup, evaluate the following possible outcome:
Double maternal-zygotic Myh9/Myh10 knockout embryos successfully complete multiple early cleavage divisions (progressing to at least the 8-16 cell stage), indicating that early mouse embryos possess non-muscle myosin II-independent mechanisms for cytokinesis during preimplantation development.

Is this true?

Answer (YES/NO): NO